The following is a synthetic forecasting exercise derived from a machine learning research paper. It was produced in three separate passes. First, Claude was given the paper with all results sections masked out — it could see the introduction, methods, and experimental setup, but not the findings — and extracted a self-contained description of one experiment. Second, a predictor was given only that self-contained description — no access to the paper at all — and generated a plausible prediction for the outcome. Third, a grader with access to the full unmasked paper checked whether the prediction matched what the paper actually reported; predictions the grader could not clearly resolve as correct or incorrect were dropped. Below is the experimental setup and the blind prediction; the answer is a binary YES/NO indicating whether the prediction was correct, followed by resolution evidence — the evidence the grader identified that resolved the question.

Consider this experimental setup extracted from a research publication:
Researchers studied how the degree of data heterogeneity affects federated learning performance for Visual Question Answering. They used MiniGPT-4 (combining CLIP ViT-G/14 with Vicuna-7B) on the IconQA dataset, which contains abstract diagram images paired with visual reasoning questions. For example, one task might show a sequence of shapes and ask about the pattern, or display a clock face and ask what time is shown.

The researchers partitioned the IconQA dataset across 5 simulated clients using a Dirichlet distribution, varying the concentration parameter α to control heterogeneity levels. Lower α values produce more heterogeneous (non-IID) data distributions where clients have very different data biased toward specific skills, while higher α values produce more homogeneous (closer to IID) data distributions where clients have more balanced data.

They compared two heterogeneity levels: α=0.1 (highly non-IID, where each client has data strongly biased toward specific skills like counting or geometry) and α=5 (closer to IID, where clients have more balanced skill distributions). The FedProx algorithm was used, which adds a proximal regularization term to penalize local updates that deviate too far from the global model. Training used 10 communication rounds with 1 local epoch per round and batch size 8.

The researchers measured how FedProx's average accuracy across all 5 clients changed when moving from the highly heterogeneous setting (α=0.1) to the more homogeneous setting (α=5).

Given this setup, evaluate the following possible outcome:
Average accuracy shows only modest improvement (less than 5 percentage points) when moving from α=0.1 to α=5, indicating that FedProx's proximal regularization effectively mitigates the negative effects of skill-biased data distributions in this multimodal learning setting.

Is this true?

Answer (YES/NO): NO